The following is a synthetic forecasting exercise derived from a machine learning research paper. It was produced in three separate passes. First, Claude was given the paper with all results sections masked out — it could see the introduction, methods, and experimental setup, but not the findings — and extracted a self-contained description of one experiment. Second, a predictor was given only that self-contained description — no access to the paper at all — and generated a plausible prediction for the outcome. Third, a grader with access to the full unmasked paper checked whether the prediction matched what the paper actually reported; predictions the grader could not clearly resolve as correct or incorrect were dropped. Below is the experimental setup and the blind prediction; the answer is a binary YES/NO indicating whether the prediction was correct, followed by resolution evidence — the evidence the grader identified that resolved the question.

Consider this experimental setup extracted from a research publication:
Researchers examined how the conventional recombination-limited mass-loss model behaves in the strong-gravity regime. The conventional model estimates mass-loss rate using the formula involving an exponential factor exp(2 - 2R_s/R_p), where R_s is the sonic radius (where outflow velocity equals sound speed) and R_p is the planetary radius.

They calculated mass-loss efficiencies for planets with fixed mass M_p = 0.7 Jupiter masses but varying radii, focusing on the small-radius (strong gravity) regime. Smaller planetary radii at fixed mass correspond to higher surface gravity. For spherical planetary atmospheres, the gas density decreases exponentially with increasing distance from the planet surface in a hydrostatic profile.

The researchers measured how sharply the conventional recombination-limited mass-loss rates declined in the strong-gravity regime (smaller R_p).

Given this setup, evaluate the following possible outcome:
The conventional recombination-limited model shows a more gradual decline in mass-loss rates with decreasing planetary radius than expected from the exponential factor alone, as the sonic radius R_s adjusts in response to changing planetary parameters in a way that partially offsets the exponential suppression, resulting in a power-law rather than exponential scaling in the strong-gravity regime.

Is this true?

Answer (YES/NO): NO